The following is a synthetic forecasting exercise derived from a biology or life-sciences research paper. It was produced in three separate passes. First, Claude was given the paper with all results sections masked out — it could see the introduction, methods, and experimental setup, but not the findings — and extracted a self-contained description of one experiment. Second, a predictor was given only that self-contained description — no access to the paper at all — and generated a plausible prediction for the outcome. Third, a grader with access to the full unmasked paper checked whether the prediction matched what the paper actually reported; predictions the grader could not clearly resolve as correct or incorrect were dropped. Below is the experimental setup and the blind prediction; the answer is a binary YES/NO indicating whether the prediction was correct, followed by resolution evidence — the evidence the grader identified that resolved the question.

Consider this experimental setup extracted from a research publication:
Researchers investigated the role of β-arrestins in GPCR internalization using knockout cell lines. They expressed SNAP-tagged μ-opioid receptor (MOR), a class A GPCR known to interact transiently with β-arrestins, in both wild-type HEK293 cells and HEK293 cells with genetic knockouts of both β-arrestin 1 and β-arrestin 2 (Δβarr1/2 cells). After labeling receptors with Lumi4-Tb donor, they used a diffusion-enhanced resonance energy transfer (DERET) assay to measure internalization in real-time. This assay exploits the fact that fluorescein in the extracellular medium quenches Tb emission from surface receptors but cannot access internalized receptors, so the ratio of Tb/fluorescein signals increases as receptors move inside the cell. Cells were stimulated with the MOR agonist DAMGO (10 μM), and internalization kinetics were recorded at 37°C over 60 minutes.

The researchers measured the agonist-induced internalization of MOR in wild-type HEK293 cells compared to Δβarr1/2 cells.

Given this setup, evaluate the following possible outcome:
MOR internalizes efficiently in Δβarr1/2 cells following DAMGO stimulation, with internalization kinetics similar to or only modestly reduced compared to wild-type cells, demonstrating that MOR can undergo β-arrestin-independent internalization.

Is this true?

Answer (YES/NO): NO